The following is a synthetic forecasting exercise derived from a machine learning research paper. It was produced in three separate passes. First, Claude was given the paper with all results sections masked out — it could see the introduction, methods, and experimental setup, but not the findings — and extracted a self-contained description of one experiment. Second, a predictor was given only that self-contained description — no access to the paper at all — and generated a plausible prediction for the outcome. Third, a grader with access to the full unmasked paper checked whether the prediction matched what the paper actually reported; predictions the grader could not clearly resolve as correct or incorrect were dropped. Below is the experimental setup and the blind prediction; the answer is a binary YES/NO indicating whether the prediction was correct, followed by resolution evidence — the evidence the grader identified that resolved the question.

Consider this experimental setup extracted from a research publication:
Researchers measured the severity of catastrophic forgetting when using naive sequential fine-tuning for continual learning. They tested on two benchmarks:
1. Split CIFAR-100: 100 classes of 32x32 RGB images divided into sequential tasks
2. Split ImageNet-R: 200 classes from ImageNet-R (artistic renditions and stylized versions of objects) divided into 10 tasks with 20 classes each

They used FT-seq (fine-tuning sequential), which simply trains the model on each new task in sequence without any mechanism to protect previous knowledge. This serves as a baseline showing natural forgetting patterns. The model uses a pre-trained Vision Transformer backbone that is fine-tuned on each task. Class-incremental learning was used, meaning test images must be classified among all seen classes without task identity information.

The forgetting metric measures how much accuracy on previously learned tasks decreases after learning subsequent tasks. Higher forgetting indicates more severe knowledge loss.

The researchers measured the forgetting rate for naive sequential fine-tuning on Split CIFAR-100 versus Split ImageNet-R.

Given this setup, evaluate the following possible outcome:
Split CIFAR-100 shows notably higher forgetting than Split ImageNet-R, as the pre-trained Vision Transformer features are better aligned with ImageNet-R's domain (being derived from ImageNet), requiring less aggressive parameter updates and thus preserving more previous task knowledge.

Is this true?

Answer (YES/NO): YES